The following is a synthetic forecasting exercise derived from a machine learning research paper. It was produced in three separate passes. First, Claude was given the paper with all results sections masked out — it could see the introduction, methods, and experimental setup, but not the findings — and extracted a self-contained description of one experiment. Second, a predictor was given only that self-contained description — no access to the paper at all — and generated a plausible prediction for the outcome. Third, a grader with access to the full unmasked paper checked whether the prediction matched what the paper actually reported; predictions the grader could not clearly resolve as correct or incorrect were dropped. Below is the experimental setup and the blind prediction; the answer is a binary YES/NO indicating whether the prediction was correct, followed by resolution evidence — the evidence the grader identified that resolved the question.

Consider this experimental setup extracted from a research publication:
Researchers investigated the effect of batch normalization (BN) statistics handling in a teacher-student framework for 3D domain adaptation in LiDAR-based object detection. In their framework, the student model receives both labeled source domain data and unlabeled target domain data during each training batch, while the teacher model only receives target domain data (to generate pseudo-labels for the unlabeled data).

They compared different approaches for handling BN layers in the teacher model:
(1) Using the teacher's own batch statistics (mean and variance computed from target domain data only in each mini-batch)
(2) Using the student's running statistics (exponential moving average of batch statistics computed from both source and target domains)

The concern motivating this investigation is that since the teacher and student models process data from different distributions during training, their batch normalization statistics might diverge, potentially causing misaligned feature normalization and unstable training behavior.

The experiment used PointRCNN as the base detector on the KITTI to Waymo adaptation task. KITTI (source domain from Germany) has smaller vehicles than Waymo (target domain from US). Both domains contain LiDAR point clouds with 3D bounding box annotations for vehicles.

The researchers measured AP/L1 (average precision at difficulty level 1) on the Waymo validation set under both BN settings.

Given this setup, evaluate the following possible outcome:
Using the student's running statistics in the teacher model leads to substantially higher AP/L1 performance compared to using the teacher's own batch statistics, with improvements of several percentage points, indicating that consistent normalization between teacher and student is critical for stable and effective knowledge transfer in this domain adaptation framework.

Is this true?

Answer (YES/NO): YES